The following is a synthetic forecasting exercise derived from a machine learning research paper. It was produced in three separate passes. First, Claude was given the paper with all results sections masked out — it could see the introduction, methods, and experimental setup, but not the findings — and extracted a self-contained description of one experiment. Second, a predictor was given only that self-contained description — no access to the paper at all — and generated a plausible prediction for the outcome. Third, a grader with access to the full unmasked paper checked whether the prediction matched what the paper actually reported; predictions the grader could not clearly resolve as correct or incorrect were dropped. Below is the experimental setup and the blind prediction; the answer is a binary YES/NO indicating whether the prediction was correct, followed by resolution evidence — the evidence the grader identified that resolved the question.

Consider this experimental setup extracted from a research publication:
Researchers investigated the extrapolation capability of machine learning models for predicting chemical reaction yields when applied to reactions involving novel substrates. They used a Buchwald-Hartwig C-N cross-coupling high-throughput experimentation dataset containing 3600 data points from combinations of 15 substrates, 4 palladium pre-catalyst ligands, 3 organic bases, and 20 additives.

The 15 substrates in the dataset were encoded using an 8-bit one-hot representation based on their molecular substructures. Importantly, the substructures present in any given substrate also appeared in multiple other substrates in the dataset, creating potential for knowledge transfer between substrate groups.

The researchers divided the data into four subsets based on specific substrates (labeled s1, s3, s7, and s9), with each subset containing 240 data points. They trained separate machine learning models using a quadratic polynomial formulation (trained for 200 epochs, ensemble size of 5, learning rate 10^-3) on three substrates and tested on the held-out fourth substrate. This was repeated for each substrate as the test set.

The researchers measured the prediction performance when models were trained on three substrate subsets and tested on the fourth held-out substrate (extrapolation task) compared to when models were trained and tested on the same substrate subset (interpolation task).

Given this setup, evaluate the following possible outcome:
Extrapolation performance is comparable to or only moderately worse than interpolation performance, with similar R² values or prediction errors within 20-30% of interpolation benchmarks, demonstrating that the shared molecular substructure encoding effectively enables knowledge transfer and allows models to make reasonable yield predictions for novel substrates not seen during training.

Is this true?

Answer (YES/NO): NO